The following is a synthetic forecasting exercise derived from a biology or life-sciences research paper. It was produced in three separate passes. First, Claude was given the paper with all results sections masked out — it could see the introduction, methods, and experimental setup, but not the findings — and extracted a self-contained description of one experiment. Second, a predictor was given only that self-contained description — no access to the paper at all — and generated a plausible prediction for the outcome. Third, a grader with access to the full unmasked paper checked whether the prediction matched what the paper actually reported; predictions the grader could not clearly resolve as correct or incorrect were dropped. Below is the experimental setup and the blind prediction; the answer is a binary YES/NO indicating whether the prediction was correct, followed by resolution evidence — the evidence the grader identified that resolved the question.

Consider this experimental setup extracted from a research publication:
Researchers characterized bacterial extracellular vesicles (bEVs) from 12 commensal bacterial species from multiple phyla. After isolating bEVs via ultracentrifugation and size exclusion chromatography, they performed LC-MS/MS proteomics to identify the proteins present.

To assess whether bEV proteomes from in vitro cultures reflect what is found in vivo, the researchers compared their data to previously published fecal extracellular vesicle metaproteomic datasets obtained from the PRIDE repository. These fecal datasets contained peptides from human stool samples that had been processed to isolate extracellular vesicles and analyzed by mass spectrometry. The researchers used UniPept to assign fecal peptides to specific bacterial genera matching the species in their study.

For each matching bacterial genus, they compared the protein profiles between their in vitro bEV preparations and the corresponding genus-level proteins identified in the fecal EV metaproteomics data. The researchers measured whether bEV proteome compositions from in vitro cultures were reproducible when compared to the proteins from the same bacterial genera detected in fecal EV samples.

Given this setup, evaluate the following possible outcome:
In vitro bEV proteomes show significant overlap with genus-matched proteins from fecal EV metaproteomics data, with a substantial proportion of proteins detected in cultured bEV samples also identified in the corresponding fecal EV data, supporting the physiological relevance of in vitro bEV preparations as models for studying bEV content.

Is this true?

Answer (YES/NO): NO